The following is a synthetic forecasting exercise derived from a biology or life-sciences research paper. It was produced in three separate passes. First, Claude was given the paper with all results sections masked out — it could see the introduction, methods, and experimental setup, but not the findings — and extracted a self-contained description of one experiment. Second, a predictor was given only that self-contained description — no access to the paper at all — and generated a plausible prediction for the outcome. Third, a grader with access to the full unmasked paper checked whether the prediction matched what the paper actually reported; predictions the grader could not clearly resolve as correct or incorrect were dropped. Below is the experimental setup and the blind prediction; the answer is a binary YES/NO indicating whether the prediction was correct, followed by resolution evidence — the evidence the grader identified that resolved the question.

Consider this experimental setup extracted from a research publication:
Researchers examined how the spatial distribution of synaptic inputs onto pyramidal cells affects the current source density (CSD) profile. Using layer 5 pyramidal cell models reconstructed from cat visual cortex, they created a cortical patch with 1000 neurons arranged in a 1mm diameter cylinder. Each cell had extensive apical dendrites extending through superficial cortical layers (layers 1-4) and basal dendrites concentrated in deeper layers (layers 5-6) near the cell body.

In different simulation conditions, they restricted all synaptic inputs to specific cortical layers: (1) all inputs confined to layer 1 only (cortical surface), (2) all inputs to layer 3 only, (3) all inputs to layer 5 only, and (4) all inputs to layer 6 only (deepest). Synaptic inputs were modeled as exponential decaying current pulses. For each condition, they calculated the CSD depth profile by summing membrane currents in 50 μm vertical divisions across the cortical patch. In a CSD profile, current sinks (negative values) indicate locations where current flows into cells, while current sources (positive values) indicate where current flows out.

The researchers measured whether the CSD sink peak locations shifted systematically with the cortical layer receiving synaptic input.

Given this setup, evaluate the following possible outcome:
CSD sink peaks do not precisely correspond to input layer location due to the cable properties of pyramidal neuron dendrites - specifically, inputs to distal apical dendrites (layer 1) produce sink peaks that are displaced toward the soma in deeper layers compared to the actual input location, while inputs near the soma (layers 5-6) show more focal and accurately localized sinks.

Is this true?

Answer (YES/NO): NO